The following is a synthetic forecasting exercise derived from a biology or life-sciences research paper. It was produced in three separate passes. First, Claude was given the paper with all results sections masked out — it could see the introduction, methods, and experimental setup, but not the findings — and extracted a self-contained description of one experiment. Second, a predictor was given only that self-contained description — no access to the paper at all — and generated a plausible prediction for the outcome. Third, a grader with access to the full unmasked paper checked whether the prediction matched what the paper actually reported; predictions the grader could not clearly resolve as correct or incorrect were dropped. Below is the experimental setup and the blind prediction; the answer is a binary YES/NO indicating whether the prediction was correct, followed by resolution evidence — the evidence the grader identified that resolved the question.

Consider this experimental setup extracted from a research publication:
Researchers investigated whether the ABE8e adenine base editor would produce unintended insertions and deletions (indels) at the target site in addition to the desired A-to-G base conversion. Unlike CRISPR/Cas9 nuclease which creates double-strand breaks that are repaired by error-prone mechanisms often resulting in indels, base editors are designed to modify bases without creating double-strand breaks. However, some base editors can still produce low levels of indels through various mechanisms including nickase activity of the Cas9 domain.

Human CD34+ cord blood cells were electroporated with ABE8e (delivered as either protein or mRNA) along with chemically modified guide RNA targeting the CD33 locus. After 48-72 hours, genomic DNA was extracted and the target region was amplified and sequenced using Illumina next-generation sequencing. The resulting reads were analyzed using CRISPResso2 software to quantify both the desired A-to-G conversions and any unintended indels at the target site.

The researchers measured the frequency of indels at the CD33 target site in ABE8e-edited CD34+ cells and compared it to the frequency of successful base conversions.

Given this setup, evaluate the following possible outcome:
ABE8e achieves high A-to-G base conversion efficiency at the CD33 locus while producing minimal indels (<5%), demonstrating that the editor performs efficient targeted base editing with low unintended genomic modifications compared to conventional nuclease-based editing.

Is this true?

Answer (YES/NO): YES